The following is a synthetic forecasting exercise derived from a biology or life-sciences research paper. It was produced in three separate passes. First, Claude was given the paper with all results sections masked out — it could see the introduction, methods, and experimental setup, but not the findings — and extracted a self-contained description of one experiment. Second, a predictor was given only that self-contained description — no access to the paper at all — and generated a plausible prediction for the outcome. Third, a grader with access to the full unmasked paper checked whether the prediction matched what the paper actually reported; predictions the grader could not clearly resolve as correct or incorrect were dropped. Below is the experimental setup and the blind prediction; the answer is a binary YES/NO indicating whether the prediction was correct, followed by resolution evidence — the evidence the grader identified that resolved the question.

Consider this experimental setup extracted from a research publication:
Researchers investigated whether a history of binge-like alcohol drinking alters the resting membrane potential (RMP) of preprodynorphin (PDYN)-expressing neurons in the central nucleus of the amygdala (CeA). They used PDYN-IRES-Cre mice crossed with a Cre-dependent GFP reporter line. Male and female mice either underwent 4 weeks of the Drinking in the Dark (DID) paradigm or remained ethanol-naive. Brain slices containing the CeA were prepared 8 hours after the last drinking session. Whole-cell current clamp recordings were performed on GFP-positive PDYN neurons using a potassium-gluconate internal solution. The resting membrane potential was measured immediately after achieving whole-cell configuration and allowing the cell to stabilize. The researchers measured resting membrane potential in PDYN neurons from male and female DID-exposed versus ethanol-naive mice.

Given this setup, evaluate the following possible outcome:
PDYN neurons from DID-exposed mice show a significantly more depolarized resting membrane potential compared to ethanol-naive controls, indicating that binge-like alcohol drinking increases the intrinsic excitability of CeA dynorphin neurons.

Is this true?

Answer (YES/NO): NO